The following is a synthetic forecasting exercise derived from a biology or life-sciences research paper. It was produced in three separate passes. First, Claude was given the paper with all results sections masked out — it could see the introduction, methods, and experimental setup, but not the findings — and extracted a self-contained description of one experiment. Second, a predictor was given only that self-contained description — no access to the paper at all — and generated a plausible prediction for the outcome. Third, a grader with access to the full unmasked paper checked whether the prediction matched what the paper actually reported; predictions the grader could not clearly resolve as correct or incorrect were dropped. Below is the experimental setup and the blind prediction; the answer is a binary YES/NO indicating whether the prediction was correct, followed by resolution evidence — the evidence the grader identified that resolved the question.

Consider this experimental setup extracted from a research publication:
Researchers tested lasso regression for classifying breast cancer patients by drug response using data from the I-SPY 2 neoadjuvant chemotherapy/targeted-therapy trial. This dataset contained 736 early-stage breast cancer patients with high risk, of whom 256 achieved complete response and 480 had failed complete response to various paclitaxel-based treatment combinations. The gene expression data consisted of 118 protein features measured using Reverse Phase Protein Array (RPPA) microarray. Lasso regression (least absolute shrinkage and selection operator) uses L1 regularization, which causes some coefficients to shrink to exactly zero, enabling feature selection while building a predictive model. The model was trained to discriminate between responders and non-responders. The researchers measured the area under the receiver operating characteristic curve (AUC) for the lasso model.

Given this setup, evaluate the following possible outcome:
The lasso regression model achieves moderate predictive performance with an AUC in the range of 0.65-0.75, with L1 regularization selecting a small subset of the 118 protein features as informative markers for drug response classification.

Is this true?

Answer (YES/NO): NO